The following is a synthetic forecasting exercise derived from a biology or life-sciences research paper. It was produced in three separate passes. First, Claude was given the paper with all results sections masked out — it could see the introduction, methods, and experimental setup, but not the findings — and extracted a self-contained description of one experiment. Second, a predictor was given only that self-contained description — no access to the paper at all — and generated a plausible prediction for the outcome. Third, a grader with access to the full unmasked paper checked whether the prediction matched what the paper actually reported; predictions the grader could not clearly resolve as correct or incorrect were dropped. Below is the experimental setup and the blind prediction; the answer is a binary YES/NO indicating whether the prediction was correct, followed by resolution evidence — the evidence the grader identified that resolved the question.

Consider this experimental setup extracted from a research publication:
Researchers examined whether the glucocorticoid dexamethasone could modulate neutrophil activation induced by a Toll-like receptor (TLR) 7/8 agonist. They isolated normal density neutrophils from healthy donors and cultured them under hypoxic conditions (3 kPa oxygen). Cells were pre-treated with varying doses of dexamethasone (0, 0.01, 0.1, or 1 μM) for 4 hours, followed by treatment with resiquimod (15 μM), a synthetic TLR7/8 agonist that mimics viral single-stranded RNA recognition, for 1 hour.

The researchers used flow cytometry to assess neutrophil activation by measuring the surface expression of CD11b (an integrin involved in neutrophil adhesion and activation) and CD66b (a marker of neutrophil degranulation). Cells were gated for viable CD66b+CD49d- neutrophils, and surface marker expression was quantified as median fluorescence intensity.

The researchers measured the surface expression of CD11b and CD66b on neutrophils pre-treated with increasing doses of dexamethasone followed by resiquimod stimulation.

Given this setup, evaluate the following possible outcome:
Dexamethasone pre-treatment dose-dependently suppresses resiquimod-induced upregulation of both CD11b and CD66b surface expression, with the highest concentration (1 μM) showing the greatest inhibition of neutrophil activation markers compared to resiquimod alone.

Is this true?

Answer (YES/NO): NO